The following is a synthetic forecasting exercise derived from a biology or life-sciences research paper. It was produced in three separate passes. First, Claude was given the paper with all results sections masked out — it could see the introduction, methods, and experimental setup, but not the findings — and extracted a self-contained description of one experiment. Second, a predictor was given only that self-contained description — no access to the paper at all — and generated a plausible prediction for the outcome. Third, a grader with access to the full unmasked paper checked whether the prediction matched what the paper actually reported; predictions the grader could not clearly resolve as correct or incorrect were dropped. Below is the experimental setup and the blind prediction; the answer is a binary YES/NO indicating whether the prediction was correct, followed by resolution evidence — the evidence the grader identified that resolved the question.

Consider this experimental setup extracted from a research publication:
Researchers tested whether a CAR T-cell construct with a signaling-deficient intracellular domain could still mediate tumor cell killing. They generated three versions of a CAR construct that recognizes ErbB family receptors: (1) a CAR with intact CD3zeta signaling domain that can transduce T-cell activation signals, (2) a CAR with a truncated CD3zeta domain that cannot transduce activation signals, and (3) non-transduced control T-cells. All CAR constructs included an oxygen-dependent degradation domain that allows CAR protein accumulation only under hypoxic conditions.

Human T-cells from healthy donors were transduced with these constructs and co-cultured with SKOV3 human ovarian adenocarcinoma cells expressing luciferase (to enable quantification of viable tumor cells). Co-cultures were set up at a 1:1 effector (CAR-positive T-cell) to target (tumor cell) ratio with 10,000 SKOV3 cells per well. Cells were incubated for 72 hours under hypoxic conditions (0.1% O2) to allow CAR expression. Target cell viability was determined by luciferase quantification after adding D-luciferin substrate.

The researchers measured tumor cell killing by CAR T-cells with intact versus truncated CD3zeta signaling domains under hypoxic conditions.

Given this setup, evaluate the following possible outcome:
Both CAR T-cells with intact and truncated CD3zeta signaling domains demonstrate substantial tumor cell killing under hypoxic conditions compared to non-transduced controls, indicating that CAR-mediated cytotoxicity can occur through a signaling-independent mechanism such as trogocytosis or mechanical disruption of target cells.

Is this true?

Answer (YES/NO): NO